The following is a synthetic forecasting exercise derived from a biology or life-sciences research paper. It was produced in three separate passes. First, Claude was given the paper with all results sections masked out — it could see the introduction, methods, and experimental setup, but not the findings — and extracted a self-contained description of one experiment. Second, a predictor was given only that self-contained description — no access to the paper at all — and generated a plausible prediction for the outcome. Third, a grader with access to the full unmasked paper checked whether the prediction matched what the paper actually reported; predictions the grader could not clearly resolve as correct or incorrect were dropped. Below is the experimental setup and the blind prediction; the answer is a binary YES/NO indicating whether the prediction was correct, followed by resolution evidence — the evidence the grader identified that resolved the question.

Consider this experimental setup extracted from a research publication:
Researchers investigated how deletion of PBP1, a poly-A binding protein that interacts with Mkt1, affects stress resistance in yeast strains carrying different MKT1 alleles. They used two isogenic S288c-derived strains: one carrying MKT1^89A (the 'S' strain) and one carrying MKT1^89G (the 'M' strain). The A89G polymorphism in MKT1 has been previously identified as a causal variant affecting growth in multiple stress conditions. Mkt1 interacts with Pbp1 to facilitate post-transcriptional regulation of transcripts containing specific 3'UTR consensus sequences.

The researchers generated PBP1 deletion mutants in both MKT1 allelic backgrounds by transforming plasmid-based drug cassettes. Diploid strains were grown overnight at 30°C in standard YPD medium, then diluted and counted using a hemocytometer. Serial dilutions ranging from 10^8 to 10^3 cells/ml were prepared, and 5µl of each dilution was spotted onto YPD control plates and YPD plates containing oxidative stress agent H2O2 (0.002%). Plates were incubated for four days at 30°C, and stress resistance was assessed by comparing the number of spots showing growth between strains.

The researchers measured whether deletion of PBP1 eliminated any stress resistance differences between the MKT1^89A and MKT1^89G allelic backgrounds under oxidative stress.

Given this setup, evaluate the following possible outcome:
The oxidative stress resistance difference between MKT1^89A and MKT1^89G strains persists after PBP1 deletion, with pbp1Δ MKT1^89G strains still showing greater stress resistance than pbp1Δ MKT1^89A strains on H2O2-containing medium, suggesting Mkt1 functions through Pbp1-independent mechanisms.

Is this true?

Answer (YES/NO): NO